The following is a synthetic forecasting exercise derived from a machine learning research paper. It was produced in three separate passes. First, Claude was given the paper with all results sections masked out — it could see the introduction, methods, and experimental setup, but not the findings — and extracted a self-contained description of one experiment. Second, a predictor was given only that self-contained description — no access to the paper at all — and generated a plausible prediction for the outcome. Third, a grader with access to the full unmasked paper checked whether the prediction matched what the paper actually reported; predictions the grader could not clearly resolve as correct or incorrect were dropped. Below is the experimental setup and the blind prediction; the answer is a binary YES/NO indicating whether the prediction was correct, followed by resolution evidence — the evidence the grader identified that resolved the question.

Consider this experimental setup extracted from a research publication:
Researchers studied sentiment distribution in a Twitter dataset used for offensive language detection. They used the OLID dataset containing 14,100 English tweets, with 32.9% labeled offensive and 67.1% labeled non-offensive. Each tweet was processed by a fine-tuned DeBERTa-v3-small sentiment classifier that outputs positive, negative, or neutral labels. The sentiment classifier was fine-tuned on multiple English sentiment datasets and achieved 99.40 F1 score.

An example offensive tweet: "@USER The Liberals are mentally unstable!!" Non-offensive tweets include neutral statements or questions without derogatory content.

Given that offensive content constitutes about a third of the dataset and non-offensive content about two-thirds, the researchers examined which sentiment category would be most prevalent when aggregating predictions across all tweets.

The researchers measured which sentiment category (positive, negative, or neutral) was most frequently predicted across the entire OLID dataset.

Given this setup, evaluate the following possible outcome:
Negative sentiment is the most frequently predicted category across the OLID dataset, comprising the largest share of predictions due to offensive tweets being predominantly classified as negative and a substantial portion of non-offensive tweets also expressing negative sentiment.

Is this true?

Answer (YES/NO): NO